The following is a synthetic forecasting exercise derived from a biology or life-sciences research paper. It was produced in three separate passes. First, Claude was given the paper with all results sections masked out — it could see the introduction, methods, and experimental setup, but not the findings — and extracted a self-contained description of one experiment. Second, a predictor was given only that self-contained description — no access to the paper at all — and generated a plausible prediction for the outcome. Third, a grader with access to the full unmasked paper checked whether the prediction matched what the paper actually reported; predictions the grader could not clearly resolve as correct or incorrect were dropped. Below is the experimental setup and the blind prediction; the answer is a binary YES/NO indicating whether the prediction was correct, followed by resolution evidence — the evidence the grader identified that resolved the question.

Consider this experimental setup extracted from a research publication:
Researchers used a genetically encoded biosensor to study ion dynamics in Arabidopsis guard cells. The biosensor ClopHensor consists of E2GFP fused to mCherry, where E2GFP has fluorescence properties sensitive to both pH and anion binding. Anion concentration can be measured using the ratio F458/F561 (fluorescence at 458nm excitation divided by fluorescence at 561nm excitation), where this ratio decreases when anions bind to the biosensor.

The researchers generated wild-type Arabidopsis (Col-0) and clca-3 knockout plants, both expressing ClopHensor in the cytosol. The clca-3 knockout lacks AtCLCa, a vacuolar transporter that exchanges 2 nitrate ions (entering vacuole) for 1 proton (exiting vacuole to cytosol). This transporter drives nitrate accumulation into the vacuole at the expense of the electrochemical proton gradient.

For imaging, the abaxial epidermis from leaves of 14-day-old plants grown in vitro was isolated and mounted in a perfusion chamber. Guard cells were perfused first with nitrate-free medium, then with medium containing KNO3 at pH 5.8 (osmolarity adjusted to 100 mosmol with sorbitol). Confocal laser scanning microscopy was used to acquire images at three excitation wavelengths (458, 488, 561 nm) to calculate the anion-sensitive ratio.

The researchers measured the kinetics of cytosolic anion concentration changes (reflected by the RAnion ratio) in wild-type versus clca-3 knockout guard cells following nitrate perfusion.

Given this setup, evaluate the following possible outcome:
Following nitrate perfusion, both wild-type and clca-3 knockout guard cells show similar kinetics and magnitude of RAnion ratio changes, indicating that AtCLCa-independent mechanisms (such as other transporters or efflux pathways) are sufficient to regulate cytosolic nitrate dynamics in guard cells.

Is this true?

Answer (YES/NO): NO